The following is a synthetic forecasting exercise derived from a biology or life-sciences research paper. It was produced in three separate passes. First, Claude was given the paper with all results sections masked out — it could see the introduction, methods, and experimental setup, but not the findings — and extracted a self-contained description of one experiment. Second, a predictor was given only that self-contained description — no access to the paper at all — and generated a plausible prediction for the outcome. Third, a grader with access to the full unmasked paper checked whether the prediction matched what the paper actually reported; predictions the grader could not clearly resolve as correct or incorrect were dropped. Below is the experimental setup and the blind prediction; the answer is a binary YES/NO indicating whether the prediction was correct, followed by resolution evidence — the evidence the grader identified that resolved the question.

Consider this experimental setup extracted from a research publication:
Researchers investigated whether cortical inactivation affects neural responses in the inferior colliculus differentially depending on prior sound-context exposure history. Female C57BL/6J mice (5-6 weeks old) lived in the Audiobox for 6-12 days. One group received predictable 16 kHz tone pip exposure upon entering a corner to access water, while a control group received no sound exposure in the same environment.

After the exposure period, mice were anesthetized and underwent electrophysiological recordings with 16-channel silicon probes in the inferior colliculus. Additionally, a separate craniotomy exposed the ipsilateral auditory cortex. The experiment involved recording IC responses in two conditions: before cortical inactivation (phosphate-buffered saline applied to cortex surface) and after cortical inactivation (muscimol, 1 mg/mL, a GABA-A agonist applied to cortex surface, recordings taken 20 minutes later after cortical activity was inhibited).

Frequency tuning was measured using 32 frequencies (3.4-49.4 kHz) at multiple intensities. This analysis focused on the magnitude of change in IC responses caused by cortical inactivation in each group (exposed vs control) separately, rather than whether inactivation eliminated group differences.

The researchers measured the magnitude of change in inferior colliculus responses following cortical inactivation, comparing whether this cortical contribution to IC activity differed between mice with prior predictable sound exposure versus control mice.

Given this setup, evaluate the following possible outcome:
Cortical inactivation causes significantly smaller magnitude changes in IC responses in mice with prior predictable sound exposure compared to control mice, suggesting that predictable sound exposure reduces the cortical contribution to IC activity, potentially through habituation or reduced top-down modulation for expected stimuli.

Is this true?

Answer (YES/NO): NO